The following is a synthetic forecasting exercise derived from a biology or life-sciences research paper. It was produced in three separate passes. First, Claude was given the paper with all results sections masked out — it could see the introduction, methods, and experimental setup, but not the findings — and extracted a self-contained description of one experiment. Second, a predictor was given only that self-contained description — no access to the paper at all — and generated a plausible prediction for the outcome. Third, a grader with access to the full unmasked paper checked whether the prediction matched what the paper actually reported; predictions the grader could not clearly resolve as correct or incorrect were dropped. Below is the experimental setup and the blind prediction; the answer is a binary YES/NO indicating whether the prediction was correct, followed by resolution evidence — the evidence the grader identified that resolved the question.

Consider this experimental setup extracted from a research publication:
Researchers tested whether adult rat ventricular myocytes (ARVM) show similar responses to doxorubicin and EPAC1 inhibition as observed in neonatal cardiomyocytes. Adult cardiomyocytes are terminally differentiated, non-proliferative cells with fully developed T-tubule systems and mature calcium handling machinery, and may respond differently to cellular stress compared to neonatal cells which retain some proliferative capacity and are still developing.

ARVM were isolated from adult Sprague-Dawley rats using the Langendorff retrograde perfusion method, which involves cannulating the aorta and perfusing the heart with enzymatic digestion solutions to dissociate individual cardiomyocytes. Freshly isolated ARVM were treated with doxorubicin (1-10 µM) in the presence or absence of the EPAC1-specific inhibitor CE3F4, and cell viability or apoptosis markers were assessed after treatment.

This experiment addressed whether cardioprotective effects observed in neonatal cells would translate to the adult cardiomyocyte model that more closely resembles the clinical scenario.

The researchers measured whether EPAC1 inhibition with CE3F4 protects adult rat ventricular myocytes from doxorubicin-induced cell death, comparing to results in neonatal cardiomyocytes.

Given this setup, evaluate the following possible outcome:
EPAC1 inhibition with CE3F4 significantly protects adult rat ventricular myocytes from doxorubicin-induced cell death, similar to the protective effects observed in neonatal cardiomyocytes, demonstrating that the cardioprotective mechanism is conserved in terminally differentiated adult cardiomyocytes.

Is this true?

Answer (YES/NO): YES